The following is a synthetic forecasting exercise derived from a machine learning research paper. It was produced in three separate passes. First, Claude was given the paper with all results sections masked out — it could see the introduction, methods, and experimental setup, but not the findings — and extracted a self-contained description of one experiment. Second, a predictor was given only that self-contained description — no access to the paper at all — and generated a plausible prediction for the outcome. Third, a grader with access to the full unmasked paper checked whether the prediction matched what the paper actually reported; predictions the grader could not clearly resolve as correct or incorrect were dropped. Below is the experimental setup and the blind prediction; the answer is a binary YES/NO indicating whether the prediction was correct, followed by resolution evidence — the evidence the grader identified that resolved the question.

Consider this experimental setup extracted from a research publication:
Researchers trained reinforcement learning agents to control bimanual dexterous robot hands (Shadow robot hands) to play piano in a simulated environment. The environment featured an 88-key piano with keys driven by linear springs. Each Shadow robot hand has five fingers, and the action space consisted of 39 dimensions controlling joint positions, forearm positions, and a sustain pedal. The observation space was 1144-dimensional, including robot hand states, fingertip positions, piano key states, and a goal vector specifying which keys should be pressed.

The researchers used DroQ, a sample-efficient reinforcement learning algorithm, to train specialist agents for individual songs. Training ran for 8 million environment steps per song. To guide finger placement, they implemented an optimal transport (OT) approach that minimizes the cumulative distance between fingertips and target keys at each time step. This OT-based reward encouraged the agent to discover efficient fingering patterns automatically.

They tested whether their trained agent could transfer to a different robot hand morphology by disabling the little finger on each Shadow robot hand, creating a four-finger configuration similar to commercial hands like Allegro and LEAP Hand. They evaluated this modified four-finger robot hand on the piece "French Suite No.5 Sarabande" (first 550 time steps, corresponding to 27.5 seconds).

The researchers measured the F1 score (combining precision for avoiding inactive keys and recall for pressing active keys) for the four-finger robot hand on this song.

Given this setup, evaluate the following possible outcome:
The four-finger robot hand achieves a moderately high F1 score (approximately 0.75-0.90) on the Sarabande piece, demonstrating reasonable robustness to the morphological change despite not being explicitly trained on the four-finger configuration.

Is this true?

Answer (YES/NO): NO